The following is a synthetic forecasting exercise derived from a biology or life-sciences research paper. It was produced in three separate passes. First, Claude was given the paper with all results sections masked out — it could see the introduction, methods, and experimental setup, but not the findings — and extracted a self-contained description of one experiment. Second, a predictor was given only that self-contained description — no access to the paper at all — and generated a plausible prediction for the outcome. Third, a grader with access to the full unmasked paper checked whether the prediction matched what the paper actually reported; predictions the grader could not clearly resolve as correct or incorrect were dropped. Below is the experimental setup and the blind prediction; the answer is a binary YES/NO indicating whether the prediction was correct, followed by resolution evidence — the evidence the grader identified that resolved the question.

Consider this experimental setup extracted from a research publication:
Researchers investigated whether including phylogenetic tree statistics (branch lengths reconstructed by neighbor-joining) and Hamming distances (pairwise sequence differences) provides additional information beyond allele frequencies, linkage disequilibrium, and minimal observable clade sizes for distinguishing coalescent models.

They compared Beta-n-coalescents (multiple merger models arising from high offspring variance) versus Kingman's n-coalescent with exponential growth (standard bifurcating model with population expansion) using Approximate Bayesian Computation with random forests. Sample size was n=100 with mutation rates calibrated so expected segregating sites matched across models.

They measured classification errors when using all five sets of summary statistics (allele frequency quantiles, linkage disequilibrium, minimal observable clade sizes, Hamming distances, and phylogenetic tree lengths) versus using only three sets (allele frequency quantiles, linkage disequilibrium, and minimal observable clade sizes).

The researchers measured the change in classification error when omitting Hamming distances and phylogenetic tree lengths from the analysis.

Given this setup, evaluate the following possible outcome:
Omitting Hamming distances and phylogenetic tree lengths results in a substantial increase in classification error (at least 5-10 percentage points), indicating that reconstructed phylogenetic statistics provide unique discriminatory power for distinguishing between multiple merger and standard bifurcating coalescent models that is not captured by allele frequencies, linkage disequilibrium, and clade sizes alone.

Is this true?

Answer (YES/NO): NO